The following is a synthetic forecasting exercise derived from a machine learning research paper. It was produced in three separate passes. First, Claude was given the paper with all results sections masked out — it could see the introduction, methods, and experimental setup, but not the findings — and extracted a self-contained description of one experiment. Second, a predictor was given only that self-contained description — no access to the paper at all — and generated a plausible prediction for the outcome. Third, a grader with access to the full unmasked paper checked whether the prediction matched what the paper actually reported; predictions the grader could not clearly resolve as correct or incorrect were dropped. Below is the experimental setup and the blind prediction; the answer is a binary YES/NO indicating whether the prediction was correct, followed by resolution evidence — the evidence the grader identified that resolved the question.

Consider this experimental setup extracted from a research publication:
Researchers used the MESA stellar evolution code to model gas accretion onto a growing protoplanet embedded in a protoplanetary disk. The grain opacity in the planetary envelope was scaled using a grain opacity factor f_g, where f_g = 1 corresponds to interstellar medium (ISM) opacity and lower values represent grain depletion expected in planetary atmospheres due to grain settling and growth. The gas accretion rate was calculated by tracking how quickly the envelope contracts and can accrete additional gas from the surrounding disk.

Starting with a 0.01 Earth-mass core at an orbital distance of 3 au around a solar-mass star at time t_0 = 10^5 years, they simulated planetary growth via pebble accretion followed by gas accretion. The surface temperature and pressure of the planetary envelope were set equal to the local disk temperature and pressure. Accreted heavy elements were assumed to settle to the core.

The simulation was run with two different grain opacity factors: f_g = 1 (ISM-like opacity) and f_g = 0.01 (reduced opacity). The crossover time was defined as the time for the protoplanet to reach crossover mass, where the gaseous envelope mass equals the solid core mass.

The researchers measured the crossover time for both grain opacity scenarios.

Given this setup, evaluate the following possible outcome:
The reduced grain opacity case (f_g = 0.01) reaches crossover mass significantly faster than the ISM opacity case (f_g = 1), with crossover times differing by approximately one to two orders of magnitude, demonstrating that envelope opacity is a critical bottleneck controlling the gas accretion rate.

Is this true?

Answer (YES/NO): NO